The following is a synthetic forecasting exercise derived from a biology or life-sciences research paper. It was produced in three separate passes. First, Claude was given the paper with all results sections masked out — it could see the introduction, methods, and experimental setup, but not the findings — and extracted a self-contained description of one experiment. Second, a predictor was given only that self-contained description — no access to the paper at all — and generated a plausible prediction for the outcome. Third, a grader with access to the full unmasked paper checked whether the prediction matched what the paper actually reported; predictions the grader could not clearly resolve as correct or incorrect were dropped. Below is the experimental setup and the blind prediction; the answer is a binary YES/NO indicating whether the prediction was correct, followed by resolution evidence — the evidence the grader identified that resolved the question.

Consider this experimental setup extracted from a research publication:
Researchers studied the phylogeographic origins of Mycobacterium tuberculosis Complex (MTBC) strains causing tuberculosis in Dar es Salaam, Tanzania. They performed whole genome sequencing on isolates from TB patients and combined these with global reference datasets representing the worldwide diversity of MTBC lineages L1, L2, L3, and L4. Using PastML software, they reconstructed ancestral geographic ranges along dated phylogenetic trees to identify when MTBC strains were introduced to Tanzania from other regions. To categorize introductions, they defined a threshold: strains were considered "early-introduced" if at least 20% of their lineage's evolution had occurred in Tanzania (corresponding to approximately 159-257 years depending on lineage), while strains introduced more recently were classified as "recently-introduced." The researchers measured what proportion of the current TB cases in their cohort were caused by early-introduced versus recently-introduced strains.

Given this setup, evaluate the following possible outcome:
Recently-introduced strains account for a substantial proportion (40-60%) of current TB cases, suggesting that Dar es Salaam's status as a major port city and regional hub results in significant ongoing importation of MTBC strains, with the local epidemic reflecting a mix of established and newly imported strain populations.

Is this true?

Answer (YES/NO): YES